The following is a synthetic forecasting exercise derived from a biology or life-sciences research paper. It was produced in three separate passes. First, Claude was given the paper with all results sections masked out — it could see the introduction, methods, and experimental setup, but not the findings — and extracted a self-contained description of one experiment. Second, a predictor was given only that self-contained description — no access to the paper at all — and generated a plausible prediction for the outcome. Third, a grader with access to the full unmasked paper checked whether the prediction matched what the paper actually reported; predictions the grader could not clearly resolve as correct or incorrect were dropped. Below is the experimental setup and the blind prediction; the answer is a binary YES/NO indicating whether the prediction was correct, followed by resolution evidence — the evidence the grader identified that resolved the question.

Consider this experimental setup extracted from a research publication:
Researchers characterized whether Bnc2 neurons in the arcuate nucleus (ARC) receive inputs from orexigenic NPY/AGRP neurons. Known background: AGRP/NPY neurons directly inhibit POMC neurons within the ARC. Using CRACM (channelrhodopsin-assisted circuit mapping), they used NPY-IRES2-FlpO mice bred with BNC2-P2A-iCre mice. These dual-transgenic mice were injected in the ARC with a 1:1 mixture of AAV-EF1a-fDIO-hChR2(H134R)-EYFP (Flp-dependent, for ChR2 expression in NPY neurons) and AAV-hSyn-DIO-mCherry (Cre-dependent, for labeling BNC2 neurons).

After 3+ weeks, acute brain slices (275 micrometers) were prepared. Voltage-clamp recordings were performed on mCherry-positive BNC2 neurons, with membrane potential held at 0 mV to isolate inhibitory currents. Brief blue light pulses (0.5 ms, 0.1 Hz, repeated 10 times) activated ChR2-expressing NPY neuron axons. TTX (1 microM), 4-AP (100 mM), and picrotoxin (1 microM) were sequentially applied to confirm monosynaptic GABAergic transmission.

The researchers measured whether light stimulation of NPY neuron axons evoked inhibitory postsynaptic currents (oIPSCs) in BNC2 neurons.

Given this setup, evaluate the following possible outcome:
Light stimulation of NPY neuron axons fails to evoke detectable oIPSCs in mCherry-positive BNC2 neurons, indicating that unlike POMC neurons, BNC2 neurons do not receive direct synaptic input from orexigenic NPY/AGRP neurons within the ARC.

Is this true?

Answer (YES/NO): YES